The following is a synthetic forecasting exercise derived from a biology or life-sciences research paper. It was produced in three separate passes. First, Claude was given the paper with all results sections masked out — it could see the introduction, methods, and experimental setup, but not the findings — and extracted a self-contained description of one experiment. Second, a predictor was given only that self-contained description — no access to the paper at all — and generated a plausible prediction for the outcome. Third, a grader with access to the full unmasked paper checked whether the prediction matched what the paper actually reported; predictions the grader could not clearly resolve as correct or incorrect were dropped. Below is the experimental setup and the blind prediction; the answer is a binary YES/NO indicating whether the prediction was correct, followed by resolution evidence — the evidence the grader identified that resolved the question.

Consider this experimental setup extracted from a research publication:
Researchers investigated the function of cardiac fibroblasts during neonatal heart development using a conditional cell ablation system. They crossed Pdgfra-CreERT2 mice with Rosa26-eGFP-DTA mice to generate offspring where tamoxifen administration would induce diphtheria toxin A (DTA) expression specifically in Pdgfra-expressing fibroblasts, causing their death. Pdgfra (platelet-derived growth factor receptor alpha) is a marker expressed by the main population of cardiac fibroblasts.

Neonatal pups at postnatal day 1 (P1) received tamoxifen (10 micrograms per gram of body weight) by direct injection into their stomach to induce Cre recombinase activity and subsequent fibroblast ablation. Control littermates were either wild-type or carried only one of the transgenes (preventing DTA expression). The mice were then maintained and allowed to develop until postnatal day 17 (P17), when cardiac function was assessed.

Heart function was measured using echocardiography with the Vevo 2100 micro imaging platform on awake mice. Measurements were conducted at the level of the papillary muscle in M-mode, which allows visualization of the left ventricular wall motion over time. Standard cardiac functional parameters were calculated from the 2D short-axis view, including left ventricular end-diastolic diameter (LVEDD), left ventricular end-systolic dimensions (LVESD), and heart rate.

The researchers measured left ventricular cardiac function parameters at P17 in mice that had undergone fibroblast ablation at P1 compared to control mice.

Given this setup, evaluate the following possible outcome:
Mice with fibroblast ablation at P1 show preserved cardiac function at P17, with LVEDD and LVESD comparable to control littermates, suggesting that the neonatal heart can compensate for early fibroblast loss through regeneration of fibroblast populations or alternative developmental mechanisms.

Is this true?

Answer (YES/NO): YES